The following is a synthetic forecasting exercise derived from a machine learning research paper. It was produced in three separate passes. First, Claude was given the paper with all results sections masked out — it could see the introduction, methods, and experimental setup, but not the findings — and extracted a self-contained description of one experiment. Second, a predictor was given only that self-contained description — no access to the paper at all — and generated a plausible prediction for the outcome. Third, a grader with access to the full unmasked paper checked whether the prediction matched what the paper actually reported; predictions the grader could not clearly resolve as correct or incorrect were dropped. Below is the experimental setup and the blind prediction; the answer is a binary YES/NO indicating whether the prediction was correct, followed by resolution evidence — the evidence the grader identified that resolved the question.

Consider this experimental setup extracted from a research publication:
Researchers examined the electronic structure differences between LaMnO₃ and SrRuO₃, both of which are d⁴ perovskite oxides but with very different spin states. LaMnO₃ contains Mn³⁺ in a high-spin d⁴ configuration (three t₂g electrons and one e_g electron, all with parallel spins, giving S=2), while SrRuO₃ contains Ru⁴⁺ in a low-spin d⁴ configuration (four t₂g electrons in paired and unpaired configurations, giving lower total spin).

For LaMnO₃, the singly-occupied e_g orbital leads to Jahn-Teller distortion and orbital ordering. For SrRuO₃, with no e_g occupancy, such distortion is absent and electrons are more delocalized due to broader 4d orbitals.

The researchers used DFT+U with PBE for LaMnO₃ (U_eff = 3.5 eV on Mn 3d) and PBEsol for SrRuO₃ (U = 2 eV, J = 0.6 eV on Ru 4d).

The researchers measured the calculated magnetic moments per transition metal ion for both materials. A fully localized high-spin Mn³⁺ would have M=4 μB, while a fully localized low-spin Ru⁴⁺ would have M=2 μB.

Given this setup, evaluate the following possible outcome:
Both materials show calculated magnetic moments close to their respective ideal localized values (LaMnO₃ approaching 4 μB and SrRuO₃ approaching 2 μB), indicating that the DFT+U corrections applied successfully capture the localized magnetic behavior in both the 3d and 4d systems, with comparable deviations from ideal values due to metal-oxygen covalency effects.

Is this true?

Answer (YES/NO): NO